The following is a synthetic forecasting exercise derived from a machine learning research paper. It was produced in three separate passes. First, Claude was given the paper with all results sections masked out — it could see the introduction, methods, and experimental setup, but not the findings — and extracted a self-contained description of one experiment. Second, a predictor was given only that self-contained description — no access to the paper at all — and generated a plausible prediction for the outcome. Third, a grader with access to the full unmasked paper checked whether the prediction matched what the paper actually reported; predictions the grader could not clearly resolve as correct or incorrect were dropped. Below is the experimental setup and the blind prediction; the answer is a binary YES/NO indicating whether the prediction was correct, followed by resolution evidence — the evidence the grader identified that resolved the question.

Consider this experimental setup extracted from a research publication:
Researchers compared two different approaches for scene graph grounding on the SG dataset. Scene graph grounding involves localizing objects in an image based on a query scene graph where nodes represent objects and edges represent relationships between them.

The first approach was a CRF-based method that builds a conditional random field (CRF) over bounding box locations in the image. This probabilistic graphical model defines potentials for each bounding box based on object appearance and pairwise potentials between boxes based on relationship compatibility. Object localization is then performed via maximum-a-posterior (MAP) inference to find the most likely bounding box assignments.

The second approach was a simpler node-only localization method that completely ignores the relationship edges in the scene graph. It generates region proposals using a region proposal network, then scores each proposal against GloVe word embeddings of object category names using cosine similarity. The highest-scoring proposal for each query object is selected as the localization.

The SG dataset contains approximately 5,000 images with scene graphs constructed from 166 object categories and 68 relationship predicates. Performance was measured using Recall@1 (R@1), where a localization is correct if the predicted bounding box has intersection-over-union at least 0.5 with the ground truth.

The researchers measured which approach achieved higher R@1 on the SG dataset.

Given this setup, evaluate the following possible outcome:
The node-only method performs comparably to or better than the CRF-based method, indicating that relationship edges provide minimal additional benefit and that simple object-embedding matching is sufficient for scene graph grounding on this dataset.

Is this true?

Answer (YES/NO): YES